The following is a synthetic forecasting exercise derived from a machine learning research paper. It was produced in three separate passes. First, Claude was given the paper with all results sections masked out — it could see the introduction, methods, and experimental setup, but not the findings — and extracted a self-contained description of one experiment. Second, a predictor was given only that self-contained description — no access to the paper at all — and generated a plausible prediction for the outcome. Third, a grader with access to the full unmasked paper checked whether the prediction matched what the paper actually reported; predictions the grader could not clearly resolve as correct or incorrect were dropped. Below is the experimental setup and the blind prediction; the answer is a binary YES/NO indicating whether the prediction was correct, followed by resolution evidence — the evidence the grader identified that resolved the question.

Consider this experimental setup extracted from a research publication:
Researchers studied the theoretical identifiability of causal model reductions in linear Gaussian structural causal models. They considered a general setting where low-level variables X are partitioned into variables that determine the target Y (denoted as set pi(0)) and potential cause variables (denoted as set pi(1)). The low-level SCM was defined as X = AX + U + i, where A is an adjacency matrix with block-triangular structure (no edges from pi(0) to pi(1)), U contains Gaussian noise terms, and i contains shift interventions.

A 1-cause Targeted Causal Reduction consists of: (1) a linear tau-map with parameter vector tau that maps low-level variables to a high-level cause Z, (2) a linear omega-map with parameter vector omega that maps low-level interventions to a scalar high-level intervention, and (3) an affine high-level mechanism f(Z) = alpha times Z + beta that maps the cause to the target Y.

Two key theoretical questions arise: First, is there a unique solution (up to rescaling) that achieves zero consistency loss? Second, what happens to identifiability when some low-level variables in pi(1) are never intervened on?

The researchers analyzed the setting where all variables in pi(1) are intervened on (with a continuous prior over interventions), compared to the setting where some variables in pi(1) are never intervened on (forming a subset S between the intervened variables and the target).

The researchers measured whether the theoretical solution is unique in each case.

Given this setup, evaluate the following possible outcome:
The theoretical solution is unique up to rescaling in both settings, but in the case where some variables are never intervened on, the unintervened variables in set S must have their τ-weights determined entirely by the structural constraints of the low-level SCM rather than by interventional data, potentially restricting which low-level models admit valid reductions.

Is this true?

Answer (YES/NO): NO